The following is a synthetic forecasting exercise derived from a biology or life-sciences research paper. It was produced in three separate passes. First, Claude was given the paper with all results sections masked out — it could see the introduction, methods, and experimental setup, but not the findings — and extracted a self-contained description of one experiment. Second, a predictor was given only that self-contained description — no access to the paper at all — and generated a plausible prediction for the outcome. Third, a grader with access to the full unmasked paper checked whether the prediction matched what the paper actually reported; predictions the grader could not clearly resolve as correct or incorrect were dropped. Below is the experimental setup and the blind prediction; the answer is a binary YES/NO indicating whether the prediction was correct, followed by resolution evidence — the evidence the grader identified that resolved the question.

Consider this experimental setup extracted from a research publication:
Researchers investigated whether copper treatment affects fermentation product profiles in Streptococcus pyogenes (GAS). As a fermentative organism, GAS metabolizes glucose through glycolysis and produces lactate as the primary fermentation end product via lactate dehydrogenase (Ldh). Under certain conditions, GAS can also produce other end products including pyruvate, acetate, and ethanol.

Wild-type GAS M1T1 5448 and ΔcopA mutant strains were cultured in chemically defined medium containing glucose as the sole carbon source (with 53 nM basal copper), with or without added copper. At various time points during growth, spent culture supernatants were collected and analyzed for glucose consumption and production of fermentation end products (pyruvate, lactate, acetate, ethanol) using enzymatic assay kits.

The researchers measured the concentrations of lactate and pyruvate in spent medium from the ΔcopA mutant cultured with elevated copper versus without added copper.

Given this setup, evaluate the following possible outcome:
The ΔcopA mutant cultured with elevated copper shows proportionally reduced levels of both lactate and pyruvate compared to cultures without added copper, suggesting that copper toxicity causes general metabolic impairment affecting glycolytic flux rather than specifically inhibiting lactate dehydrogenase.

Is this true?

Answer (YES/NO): NO